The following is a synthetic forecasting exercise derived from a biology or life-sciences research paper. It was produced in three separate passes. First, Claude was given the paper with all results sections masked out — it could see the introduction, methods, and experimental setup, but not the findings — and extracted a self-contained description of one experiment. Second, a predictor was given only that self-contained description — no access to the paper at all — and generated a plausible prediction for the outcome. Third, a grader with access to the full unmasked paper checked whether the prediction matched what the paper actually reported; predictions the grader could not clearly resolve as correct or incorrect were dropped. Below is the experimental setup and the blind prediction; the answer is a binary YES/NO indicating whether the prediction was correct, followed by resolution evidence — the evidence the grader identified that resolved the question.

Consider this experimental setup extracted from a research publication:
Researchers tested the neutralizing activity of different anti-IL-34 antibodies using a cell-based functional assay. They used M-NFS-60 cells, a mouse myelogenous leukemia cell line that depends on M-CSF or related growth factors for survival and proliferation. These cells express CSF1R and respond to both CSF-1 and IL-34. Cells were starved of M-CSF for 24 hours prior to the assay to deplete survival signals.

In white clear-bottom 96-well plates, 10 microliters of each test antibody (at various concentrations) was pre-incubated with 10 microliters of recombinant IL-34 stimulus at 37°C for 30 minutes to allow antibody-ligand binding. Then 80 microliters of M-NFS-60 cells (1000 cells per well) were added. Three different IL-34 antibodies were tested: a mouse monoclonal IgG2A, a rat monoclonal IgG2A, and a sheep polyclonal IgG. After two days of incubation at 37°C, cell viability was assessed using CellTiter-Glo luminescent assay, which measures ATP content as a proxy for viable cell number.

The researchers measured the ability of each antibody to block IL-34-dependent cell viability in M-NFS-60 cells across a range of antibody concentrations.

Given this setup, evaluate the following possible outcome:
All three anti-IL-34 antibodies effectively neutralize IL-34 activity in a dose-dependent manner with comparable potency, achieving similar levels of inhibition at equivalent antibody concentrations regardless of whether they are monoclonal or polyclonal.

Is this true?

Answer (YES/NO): NO